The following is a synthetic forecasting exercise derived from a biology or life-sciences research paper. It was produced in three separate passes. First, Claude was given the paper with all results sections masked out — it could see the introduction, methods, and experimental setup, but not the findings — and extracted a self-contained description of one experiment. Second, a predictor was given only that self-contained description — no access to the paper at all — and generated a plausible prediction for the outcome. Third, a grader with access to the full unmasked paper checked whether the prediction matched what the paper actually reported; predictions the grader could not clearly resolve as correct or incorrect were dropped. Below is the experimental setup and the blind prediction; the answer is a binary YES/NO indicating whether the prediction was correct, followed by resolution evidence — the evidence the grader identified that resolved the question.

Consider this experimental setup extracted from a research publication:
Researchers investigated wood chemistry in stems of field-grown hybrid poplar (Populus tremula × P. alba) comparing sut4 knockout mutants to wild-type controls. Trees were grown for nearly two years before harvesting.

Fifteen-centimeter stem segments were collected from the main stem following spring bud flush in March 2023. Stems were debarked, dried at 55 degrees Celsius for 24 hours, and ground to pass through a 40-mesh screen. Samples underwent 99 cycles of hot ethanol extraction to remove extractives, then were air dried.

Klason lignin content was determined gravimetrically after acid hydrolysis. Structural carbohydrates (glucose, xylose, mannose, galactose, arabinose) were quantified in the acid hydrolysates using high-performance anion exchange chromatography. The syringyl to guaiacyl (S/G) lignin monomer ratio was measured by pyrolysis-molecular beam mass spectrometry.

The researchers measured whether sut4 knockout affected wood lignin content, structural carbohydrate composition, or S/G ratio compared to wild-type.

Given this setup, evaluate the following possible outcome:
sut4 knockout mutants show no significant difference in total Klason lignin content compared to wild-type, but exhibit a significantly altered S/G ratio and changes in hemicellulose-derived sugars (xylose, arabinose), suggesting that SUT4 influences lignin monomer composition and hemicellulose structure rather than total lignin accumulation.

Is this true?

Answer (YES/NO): NO